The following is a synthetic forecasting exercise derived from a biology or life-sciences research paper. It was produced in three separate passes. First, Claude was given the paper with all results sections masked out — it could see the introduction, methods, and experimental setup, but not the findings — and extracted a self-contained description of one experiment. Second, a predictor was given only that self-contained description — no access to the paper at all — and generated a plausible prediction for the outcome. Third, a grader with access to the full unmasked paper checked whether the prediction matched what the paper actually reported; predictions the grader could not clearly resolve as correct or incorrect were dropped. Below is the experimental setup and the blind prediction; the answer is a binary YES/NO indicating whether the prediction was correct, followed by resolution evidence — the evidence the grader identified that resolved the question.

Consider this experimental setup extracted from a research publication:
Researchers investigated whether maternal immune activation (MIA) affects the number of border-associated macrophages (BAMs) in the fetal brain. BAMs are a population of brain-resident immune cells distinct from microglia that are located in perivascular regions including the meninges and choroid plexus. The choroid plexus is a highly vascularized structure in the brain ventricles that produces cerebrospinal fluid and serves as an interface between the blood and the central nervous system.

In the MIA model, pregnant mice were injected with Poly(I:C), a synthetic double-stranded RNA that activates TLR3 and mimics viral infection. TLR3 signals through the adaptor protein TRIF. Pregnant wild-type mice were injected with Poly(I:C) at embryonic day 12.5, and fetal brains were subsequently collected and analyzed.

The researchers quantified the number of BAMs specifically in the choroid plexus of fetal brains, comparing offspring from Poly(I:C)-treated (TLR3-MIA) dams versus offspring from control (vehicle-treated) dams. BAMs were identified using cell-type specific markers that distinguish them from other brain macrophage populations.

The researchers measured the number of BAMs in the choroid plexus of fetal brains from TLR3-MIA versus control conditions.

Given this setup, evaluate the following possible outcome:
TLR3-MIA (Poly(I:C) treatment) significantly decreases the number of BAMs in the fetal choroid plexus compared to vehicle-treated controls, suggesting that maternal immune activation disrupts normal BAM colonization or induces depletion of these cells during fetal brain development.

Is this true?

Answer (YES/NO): NO